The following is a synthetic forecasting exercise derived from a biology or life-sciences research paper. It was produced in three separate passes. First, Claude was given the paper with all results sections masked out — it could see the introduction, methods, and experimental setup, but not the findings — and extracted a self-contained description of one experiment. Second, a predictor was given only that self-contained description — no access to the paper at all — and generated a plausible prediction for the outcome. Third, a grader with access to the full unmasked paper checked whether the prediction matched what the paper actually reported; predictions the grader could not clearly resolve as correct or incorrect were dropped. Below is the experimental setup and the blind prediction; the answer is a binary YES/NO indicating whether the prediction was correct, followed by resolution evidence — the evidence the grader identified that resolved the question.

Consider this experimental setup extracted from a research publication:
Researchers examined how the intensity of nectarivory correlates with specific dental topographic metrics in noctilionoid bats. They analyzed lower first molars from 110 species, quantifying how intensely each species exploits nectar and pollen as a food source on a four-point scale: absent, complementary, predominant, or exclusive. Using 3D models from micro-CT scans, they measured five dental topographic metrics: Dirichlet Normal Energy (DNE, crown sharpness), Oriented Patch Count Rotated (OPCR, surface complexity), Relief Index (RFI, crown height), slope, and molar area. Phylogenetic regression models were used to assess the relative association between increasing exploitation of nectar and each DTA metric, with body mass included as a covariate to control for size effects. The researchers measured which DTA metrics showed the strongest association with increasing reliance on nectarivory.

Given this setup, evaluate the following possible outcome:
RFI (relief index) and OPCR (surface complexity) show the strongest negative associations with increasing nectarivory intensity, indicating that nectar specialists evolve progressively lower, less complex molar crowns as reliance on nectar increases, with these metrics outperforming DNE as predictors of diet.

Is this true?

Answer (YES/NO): NO